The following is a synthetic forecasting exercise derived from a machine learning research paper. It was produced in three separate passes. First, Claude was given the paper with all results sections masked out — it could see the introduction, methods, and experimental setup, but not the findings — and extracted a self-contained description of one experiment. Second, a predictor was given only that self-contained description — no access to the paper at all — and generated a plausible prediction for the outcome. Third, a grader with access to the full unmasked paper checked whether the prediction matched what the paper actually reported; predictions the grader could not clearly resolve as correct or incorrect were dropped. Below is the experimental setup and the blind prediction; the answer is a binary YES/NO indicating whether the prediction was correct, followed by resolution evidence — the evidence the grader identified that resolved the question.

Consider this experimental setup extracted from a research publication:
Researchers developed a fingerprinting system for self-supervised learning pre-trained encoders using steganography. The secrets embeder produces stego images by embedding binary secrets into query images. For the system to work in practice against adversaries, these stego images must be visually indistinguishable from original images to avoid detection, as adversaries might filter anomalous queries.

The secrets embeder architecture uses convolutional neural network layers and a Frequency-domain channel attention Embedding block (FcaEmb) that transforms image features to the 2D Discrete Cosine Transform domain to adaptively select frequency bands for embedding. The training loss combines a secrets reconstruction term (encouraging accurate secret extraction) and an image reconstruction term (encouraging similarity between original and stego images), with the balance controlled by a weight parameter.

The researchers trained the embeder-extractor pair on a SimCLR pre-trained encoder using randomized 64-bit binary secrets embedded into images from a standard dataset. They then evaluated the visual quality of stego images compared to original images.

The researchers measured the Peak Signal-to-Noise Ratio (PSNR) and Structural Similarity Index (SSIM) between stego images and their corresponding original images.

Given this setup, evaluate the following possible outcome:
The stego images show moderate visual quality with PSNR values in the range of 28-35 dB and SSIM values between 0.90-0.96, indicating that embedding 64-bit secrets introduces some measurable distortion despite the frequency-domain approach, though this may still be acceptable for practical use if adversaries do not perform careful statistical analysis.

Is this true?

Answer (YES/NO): YES